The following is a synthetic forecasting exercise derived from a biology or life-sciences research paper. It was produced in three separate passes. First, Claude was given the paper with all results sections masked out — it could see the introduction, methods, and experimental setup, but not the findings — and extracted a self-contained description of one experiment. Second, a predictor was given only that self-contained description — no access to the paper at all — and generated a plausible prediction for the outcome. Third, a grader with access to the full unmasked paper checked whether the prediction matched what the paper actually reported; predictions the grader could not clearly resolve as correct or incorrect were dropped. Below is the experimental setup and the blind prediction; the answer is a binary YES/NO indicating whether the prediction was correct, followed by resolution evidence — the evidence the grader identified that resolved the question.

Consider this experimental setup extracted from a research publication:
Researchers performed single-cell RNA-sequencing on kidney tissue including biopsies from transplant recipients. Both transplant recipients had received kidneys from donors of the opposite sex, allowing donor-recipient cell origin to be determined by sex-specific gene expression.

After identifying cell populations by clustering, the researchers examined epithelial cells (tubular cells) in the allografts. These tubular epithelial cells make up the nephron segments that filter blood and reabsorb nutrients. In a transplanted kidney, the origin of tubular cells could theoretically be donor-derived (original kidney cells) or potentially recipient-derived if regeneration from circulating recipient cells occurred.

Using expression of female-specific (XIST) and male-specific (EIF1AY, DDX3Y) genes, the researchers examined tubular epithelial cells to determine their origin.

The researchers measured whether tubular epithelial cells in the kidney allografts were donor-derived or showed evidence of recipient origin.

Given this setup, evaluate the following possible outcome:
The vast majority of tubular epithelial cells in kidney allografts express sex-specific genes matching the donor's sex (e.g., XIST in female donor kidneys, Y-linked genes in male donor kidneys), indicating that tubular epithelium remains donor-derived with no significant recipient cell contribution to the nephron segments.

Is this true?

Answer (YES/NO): YES